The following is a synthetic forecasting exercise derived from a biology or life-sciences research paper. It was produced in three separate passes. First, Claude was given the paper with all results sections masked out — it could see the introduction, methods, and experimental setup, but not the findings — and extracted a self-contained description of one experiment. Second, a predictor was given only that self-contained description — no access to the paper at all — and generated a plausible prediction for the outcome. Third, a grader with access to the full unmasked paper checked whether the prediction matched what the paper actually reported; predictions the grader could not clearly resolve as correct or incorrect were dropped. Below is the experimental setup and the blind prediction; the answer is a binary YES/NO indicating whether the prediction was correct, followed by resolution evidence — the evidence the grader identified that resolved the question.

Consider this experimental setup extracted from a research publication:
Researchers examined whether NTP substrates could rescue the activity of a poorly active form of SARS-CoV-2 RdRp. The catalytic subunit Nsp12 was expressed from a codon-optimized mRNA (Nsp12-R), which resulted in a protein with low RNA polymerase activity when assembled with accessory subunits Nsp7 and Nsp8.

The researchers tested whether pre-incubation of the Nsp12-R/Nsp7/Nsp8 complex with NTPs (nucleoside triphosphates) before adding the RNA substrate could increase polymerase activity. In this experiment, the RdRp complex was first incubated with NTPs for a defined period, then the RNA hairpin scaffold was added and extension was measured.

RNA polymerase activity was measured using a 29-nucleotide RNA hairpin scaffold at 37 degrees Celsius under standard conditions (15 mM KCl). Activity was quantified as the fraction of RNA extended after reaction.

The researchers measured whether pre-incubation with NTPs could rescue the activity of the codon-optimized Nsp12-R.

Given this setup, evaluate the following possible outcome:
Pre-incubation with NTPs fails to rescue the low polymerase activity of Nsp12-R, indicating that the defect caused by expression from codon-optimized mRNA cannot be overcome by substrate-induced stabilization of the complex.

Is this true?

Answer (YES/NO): NO